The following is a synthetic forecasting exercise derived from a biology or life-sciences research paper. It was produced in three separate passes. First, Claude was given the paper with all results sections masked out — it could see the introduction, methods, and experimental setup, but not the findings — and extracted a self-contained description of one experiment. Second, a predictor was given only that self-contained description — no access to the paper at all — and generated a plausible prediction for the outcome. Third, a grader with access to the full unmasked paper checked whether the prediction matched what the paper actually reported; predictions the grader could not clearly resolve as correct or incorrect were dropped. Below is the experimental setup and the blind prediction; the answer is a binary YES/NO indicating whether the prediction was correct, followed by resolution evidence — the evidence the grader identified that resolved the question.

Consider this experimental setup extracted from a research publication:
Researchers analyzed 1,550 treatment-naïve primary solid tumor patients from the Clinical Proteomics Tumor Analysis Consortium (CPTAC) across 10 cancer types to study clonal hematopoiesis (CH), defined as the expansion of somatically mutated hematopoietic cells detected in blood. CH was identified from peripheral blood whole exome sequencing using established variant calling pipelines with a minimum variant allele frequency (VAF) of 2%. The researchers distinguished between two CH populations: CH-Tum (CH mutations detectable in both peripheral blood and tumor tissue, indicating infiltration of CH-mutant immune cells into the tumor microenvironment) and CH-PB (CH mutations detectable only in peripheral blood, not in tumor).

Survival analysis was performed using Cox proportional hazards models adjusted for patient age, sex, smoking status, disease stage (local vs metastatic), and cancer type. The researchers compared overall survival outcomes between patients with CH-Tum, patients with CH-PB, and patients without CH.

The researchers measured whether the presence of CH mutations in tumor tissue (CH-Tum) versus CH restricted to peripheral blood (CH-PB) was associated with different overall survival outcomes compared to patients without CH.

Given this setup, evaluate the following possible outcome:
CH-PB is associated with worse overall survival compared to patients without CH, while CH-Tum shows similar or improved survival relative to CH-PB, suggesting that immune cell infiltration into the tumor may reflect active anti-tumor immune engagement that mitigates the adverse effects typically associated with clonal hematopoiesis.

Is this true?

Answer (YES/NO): NO